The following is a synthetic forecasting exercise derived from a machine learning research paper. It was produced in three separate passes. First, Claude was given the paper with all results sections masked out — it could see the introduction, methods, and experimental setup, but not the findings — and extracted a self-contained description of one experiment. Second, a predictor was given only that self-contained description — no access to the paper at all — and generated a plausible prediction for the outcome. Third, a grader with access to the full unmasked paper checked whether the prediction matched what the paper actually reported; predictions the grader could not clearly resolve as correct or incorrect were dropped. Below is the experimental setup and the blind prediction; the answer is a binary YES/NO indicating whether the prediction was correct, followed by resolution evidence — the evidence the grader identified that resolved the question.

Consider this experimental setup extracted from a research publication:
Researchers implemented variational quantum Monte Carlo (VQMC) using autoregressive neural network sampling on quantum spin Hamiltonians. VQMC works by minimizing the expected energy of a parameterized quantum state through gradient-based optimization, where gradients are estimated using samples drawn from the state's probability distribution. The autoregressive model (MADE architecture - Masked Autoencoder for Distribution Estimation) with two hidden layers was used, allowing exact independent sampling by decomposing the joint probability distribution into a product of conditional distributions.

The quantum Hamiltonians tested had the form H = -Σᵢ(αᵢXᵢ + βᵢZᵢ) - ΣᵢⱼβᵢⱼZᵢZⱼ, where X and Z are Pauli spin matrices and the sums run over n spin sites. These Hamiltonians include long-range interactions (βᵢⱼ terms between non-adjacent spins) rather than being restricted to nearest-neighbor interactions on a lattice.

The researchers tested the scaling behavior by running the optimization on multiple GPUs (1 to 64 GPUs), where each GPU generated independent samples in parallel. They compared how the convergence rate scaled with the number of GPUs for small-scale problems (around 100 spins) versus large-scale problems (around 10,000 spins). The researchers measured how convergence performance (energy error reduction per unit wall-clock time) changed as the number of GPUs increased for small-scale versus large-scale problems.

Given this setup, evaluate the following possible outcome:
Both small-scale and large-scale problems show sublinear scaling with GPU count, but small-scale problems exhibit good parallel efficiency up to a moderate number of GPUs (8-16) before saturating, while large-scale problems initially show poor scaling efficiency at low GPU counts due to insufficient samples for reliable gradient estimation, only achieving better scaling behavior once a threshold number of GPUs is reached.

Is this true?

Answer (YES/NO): NO